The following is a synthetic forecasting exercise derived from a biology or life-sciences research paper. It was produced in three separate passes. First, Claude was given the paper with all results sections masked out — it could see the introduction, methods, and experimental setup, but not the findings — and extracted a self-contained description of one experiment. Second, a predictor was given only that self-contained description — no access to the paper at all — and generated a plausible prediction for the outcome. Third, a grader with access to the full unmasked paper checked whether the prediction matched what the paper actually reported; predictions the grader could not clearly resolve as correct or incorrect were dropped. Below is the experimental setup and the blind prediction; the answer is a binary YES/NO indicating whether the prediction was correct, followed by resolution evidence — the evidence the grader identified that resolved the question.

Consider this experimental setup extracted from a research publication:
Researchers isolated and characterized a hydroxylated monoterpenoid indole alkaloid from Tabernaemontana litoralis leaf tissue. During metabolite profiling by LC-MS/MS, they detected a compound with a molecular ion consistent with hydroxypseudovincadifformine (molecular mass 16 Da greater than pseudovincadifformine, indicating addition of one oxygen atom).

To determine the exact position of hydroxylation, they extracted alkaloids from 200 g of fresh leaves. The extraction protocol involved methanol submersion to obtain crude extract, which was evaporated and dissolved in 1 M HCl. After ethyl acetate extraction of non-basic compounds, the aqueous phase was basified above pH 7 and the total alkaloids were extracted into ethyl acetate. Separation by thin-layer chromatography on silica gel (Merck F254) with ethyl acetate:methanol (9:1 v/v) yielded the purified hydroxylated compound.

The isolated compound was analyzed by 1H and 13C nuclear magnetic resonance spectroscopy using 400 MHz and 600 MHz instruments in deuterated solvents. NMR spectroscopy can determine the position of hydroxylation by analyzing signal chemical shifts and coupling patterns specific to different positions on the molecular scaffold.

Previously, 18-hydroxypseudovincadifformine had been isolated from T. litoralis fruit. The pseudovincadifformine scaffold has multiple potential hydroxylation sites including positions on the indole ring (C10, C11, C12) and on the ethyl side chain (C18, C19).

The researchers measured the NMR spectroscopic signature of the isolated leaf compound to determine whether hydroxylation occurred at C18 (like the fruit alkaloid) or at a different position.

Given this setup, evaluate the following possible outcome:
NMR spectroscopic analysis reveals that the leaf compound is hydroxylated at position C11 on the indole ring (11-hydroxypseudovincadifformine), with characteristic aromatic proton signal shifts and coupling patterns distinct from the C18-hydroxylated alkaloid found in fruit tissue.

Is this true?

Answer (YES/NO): YES